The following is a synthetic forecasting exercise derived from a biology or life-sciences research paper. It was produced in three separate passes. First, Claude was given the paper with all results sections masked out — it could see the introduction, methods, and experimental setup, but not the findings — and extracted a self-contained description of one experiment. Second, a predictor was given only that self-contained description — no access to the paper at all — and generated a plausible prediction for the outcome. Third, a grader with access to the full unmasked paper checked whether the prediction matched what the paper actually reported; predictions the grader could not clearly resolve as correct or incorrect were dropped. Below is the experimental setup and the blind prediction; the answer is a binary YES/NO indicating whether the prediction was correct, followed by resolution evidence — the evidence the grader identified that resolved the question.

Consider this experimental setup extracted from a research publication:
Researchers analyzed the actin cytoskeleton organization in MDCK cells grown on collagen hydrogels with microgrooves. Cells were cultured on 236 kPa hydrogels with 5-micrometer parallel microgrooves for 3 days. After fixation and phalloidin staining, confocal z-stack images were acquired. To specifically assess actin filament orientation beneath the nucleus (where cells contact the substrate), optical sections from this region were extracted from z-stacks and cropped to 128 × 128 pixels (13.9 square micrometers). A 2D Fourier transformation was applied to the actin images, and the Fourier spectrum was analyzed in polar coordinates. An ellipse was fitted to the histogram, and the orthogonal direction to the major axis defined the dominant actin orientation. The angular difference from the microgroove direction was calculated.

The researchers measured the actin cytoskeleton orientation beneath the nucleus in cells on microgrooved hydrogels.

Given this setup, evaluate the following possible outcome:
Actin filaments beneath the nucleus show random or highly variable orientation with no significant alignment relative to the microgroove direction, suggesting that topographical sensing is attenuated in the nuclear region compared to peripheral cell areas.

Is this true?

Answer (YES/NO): NO